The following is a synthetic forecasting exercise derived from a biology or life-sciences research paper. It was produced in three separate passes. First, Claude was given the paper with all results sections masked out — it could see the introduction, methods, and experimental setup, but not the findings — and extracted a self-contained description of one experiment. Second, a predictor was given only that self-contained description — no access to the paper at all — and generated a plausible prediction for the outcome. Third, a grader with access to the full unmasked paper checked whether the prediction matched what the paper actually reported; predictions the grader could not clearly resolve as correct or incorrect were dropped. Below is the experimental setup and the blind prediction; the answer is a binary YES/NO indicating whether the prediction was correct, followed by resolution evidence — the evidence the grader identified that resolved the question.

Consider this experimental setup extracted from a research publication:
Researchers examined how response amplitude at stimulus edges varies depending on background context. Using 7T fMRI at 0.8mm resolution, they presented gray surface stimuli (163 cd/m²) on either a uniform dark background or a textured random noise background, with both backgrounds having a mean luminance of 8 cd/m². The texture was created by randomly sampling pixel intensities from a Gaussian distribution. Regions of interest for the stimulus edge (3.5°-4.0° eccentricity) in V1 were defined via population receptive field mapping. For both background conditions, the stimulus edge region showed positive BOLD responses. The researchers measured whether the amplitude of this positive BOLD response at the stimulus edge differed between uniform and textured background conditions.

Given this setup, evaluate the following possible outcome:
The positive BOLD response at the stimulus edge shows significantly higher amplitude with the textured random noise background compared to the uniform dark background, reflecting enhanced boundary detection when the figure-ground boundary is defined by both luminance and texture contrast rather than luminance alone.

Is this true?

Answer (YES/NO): NO